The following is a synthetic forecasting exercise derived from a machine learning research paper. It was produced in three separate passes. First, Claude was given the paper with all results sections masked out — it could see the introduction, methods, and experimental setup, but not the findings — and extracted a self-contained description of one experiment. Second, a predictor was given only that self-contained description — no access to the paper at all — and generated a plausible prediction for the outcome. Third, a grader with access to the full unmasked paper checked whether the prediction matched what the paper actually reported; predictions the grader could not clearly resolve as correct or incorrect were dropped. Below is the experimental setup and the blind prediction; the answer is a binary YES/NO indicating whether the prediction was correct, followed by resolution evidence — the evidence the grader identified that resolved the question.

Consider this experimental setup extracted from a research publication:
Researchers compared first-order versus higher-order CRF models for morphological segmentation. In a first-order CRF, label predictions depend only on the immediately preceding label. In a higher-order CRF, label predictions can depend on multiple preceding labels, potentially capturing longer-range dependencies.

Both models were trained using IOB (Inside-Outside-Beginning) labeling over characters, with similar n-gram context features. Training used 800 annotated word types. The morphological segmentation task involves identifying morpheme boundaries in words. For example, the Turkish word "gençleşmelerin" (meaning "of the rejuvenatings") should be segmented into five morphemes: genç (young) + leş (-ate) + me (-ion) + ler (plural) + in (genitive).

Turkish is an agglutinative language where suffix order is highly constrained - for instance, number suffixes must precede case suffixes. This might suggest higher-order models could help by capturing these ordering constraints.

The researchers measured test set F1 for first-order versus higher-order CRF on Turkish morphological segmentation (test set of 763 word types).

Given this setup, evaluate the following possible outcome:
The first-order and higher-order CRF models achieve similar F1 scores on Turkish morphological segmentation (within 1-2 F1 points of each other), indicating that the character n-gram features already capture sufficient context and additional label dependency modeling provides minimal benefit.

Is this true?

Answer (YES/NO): YES